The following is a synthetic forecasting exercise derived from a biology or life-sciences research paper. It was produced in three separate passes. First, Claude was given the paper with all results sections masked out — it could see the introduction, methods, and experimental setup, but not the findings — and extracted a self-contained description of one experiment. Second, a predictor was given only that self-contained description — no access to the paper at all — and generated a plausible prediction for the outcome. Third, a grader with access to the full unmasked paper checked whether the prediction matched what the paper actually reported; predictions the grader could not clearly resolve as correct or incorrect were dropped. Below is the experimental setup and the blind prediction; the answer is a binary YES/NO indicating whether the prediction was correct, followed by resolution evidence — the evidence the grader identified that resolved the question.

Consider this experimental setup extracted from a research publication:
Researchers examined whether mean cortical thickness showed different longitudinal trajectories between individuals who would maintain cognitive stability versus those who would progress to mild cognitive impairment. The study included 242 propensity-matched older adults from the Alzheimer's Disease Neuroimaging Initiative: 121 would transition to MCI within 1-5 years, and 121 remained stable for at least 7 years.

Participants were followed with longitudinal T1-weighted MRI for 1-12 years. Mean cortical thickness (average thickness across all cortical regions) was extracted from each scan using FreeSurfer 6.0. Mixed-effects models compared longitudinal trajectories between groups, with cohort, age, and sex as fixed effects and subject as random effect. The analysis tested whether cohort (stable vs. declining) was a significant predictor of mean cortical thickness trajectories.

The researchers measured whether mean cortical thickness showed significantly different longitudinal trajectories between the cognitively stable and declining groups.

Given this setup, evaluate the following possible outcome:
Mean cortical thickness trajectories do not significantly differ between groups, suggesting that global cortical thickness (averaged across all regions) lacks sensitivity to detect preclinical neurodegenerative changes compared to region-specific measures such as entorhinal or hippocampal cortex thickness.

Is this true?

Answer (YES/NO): YES